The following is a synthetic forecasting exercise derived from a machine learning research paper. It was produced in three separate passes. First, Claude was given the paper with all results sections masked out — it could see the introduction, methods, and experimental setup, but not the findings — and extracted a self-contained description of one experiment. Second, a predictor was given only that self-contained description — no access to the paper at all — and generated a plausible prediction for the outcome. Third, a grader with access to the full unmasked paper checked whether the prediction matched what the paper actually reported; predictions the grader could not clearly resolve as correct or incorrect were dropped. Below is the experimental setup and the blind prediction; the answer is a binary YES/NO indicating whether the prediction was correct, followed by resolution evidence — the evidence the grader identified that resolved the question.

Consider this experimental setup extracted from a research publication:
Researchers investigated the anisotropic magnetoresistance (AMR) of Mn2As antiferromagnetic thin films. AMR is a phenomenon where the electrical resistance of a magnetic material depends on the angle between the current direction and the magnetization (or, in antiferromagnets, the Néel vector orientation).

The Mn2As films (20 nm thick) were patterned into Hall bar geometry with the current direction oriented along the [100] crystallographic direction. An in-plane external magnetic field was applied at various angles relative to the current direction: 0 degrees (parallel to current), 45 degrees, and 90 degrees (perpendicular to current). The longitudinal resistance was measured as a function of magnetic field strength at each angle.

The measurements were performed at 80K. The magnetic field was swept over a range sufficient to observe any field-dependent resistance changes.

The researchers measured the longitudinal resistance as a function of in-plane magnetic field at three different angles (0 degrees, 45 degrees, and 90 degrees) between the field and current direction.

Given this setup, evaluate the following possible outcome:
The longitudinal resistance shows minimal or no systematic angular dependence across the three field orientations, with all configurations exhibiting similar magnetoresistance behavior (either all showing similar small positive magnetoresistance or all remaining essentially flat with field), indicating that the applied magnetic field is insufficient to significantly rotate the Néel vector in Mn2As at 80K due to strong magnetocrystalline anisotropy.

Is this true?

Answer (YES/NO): NO